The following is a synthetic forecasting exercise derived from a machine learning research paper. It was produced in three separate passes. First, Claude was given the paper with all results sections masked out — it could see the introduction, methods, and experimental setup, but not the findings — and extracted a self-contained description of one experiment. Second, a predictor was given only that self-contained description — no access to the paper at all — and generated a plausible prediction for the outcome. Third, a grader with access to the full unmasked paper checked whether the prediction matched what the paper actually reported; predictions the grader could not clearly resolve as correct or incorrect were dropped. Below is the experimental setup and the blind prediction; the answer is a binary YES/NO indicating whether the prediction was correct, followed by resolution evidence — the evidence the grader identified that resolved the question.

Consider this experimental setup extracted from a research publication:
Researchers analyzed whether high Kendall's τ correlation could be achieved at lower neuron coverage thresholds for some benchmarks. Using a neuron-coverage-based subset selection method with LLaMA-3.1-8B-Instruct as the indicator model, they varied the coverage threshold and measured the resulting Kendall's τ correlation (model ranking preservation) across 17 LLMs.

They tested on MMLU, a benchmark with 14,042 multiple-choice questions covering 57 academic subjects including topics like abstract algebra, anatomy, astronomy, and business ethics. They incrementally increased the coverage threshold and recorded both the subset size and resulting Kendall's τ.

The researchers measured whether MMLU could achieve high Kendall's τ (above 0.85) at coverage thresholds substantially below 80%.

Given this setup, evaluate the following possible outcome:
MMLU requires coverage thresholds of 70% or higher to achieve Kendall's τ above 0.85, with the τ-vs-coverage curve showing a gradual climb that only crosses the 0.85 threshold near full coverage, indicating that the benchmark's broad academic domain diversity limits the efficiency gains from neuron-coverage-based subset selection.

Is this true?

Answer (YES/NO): NO